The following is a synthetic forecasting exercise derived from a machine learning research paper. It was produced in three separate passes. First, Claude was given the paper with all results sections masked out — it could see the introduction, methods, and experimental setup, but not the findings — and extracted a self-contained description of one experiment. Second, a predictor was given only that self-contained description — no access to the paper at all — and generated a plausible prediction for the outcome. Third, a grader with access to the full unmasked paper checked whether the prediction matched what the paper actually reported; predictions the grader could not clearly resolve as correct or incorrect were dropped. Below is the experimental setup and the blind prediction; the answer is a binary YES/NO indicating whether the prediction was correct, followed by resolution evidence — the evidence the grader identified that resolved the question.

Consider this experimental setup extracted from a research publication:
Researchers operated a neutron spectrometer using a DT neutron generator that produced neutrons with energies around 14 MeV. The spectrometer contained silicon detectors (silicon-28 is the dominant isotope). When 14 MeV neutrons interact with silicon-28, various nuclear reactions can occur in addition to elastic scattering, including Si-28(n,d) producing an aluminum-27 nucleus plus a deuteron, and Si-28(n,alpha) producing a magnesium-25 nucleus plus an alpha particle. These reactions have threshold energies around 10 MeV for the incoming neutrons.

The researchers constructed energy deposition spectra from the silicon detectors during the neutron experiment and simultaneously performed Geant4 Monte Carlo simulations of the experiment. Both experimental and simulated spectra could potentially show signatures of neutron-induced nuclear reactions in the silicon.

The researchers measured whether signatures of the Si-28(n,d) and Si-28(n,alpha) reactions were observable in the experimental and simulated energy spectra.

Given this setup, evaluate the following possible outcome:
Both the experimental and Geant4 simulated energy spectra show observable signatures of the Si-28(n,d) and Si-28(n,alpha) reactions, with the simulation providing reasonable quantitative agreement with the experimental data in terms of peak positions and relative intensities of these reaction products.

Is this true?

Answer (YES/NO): YES